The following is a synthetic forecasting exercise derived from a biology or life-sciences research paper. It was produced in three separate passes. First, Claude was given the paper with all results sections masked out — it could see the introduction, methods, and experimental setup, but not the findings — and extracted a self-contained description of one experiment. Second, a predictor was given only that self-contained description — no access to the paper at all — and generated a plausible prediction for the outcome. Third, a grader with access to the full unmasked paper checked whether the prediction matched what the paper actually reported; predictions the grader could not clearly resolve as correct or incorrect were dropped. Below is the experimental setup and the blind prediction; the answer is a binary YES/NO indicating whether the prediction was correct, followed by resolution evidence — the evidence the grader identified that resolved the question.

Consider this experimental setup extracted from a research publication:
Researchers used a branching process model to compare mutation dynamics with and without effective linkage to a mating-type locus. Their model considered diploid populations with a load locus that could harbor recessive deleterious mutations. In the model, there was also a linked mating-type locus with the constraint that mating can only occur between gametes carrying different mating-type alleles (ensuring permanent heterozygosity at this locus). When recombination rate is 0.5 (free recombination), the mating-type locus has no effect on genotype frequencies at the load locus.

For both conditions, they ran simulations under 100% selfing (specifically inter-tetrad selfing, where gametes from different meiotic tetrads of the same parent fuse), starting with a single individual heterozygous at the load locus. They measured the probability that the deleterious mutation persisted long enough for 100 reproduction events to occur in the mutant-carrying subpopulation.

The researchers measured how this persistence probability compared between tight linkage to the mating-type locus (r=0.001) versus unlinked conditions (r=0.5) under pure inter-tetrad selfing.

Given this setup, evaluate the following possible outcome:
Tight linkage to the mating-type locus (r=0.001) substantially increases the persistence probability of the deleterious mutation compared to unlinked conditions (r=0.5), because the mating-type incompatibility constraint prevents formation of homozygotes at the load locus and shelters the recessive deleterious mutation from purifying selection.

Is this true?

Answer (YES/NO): NO